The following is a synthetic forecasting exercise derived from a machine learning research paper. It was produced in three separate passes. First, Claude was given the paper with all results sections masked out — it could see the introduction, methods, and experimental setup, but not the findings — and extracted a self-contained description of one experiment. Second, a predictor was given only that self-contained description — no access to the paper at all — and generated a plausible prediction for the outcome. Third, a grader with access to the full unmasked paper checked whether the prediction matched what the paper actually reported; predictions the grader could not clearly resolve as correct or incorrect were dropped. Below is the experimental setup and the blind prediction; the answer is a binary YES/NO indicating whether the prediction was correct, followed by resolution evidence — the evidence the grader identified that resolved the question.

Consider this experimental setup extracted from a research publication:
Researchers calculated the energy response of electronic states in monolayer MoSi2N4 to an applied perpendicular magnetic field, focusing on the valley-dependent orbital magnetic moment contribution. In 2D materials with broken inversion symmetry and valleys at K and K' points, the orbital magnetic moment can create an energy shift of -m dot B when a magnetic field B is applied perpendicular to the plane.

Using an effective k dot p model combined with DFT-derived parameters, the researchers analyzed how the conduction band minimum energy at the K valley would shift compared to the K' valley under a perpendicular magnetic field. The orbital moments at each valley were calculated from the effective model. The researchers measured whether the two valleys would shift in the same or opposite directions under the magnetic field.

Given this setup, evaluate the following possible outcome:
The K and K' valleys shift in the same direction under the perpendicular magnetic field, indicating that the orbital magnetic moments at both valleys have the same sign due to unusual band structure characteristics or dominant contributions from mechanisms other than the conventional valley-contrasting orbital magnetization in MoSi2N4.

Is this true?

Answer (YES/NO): NO